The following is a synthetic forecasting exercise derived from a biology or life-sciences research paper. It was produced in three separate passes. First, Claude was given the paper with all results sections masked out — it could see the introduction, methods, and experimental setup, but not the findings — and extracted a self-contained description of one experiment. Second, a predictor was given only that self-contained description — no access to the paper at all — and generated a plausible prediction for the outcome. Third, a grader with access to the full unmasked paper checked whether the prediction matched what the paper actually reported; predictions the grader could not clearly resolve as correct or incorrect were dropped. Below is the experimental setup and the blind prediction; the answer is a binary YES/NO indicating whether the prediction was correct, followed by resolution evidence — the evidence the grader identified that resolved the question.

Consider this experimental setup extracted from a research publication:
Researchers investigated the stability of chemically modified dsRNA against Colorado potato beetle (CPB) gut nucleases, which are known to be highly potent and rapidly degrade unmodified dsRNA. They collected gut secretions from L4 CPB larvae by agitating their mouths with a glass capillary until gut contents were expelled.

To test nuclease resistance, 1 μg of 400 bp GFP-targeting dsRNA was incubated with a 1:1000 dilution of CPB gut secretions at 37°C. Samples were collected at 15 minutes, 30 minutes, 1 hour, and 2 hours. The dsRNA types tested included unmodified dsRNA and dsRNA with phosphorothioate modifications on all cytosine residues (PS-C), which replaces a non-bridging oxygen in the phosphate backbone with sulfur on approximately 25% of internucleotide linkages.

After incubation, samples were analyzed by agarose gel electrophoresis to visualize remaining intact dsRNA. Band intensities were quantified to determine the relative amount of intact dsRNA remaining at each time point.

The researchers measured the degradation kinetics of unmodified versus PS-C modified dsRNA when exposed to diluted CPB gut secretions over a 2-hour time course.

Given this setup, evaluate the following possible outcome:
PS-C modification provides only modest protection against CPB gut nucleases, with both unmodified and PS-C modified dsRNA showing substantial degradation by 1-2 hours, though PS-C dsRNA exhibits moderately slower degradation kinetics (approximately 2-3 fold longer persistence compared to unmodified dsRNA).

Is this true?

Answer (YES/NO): NO